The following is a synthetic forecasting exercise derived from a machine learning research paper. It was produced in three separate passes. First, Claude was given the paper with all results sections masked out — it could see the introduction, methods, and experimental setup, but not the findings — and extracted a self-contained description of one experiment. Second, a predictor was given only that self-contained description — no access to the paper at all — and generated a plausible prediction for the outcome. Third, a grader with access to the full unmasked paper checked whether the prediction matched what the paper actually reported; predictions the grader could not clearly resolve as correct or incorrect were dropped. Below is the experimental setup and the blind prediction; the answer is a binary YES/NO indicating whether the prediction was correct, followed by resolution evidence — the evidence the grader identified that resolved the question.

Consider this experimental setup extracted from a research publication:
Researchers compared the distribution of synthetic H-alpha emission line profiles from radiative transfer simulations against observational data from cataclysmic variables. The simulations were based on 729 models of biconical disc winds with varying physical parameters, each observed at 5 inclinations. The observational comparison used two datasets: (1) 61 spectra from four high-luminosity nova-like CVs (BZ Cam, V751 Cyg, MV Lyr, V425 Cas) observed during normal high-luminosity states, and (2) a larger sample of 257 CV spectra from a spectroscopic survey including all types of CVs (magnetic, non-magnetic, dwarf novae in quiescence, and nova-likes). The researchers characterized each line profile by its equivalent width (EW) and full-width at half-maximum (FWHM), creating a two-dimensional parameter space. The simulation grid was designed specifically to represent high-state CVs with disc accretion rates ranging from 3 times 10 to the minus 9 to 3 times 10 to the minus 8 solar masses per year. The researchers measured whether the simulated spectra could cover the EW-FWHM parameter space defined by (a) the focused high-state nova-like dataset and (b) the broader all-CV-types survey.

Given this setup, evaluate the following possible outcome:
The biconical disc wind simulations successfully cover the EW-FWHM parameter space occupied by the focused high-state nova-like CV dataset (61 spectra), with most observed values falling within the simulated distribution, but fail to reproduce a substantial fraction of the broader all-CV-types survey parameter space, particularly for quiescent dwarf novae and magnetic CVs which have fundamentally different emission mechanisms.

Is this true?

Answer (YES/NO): YES